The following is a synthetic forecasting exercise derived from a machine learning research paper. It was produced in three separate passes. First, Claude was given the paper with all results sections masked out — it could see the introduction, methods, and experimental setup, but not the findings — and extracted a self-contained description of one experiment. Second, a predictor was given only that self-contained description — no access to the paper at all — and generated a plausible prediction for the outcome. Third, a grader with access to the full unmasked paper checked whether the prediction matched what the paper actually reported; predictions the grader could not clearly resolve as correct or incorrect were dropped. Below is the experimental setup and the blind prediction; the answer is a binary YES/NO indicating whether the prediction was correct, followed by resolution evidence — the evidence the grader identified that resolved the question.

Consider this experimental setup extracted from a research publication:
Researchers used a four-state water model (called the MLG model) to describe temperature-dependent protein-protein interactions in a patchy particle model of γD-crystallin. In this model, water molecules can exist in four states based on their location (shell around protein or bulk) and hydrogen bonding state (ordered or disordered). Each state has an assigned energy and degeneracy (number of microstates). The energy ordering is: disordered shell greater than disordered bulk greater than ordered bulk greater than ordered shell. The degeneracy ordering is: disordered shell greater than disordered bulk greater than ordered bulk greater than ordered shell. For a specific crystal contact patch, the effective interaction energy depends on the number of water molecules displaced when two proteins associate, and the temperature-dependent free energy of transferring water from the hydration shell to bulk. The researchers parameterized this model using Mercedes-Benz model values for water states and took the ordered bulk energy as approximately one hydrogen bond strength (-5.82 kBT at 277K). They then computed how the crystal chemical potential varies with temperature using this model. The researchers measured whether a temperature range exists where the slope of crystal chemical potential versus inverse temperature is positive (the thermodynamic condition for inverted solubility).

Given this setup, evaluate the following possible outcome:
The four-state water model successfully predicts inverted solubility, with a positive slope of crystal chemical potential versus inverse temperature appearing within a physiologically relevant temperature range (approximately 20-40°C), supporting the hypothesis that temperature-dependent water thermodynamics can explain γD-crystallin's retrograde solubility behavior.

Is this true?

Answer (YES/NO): NO